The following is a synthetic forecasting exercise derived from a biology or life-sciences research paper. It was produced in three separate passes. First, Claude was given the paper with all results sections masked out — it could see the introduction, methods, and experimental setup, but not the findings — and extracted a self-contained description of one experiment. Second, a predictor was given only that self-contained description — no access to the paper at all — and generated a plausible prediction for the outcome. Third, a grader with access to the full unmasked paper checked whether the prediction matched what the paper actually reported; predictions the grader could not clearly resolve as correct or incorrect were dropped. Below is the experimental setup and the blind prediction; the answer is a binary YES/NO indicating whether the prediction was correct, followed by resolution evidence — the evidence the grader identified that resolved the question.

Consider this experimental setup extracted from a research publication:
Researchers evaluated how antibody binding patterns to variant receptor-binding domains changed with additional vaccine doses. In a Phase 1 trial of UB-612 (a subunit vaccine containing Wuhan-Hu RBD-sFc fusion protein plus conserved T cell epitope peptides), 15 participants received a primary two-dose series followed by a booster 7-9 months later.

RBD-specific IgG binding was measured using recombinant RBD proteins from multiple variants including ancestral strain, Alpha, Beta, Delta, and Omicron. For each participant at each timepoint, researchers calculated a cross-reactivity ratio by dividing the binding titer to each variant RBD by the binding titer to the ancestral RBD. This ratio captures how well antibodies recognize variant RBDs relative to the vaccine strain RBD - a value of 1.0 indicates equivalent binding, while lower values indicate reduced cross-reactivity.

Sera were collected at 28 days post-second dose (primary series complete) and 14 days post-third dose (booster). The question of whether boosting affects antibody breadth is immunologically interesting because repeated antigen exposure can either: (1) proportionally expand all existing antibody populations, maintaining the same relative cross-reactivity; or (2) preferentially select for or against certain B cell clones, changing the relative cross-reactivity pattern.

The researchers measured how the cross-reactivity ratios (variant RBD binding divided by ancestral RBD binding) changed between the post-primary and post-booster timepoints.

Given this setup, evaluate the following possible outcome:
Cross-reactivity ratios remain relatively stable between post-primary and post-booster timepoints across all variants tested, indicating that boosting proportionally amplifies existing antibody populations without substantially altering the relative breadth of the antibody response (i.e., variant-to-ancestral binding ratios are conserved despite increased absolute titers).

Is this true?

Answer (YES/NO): YES